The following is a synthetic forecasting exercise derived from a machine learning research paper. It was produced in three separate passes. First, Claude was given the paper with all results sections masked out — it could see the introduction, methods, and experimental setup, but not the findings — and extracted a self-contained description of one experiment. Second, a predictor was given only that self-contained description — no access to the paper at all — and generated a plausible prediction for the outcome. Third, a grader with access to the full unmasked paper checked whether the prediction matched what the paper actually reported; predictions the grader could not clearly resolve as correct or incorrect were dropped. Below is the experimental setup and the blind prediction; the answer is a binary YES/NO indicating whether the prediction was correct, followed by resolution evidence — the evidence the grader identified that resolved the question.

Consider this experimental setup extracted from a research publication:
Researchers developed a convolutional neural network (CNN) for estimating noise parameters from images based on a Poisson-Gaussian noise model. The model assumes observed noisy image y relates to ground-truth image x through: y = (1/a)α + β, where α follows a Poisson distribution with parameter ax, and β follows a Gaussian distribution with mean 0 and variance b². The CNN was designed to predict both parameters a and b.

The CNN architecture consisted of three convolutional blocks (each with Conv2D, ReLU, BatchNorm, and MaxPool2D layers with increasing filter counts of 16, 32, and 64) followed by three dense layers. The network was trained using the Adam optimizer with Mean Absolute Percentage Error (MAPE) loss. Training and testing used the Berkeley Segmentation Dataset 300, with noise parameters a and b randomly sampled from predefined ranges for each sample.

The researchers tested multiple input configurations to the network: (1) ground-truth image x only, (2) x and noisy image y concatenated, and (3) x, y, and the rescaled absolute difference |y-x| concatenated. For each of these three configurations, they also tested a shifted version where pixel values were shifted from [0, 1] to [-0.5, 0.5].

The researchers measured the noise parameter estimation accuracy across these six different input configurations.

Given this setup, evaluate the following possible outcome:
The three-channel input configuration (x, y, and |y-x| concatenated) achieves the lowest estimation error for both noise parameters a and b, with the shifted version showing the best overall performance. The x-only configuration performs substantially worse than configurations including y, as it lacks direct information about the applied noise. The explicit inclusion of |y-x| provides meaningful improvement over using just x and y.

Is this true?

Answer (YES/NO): NO